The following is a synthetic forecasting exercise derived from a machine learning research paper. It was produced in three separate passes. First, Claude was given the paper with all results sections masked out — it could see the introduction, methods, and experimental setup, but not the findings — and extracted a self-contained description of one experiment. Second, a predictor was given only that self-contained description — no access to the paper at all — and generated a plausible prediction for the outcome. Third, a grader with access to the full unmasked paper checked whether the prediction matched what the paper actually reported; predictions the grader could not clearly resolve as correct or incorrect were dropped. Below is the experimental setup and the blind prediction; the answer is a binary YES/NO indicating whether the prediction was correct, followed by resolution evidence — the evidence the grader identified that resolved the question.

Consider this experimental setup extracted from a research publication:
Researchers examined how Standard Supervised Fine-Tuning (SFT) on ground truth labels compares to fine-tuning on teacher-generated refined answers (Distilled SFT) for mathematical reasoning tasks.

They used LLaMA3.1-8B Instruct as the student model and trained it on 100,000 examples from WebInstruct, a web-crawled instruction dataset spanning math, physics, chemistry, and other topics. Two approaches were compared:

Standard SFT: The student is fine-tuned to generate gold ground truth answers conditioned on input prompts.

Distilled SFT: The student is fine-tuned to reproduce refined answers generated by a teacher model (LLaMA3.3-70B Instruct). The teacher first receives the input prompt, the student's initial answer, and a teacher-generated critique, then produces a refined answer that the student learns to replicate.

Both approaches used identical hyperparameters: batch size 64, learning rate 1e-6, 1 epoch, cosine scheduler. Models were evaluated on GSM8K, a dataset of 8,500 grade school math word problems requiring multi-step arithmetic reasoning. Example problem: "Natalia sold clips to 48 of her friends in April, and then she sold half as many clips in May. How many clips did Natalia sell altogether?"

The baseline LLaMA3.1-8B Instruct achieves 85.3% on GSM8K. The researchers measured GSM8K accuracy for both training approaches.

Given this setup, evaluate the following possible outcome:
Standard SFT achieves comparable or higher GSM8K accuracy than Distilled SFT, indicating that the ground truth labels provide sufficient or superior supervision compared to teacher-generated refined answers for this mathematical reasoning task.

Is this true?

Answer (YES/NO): NO